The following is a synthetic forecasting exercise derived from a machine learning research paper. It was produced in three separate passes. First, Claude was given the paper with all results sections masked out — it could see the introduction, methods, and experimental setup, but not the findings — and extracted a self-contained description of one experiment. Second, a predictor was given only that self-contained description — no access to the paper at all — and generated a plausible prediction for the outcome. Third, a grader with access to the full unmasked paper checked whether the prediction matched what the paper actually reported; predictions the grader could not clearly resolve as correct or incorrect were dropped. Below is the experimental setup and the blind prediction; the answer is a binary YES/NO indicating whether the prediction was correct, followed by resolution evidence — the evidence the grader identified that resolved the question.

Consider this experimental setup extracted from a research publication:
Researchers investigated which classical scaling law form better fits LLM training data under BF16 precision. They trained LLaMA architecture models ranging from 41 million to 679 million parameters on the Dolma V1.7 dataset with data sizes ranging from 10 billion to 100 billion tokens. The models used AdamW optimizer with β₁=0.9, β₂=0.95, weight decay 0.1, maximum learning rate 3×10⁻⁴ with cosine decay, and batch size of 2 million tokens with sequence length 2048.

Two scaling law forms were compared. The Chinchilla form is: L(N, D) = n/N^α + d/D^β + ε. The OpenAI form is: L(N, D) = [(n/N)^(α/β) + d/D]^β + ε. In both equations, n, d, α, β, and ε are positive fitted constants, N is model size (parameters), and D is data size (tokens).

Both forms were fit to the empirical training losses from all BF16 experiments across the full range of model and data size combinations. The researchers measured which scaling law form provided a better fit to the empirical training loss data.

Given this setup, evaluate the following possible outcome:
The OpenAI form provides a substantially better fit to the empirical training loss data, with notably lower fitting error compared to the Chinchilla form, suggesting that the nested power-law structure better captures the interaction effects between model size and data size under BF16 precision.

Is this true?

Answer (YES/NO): NO